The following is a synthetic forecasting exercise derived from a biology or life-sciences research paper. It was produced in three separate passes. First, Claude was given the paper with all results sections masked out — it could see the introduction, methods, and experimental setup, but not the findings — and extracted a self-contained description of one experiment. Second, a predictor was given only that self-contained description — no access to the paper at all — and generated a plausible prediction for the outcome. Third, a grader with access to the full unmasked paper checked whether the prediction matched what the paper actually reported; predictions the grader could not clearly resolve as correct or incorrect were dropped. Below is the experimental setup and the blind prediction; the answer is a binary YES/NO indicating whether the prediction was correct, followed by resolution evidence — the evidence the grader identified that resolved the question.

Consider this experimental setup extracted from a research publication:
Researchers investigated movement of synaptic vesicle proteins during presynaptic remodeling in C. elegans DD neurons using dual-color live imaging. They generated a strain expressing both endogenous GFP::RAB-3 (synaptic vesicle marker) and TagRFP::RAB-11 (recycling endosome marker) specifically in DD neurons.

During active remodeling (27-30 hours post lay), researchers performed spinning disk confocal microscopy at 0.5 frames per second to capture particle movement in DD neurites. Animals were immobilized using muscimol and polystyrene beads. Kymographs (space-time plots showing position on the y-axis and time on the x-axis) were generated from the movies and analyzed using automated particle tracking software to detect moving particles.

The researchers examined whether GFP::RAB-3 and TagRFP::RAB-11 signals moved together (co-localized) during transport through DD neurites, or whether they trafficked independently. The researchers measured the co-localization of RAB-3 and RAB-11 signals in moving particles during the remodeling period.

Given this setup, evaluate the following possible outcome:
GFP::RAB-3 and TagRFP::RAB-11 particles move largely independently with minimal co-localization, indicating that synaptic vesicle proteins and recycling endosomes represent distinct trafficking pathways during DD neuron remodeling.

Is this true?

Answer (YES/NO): NO